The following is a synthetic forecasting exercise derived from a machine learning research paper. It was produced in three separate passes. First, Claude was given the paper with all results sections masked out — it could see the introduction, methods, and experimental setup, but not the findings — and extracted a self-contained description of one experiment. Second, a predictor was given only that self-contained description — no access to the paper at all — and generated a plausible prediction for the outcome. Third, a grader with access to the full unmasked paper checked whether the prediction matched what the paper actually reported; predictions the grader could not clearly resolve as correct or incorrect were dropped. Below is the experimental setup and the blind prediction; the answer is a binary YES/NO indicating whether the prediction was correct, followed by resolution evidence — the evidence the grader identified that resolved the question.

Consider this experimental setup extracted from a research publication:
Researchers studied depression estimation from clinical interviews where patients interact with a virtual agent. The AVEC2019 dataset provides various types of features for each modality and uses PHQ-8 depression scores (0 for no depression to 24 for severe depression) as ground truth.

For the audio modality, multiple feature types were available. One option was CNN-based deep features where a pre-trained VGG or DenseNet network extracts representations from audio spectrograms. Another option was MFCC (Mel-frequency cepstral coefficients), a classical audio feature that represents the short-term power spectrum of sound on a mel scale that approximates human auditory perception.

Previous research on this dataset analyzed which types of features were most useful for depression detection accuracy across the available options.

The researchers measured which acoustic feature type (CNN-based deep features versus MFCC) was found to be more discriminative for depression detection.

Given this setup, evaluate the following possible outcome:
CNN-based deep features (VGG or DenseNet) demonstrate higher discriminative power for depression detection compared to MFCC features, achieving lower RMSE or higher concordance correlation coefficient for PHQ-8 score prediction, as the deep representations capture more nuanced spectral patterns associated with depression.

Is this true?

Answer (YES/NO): NO